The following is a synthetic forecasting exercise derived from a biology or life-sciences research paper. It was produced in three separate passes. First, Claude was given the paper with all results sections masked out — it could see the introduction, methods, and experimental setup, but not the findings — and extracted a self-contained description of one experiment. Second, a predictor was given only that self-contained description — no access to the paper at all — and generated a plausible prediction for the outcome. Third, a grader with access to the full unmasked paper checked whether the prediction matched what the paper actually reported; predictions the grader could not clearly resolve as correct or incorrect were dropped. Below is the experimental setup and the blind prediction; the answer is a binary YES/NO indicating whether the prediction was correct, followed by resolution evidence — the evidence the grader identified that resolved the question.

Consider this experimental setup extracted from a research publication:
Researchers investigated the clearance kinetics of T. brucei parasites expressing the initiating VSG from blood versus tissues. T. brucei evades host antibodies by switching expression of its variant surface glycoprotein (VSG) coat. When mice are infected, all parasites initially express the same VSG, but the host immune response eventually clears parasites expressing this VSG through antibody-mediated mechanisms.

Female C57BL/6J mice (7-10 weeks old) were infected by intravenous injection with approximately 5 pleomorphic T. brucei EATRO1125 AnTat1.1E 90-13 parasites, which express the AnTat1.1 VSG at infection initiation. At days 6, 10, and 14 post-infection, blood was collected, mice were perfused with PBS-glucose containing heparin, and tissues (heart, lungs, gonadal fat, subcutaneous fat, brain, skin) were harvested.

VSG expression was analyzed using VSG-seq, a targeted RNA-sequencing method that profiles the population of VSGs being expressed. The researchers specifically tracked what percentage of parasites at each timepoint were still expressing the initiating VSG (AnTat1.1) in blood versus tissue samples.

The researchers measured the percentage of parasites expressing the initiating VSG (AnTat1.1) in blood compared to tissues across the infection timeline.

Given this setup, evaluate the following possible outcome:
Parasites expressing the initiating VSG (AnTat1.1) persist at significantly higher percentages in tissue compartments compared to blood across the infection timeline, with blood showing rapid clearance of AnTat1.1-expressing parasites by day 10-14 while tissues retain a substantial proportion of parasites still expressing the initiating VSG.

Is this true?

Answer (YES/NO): YES